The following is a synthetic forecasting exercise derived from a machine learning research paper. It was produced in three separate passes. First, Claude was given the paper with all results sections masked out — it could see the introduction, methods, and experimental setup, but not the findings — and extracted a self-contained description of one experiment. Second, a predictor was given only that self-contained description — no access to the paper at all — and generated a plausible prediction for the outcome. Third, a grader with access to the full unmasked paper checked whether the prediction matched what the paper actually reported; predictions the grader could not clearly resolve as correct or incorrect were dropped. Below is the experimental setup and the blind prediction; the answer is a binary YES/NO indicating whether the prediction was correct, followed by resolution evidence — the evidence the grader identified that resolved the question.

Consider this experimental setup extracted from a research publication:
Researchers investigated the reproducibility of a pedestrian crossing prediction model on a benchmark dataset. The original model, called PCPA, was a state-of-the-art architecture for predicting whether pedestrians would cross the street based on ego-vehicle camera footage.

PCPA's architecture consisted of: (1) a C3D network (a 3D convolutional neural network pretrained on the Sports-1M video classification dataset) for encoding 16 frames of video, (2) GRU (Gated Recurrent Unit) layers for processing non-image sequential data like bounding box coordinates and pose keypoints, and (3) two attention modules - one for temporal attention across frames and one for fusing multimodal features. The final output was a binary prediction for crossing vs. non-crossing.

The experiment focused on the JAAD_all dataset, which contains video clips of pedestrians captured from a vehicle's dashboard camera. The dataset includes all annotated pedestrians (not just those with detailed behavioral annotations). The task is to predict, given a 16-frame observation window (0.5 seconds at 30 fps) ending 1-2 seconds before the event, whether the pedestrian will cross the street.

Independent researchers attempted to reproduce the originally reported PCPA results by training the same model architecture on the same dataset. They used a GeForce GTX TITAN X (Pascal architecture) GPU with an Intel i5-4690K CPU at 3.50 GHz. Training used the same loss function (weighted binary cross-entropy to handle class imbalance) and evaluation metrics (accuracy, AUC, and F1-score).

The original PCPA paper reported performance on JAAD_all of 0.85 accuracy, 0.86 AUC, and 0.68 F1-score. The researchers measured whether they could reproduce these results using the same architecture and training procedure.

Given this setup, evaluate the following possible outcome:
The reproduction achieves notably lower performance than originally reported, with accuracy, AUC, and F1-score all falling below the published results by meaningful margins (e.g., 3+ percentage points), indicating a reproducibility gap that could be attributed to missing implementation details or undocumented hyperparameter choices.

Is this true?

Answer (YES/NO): NO